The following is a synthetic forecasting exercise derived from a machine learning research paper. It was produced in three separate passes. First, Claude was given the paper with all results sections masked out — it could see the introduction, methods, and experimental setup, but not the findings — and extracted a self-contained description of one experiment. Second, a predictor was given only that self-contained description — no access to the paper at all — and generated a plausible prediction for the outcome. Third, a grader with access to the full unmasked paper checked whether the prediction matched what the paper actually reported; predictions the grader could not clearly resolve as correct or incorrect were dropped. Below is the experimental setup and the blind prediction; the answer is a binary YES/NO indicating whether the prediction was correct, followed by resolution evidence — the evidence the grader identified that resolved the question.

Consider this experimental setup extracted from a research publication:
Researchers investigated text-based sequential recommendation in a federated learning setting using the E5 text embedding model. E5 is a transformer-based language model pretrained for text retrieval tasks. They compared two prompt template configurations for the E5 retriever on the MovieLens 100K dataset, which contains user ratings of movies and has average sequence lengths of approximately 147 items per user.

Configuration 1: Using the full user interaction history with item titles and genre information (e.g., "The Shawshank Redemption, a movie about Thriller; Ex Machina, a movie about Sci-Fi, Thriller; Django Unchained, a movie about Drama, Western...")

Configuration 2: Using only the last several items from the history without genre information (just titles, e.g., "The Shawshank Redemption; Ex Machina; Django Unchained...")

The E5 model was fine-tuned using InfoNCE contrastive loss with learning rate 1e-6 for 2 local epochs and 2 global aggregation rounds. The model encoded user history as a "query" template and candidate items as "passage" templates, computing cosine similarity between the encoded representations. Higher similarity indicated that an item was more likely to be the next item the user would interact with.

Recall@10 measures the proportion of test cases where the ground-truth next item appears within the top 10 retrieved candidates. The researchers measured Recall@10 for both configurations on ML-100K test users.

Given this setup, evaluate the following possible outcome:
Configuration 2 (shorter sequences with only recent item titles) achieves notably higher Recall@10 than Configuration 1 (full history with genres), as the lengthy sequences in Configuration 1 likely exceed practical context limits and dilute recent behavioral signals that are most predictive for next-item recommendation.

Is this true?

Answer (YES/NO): YES